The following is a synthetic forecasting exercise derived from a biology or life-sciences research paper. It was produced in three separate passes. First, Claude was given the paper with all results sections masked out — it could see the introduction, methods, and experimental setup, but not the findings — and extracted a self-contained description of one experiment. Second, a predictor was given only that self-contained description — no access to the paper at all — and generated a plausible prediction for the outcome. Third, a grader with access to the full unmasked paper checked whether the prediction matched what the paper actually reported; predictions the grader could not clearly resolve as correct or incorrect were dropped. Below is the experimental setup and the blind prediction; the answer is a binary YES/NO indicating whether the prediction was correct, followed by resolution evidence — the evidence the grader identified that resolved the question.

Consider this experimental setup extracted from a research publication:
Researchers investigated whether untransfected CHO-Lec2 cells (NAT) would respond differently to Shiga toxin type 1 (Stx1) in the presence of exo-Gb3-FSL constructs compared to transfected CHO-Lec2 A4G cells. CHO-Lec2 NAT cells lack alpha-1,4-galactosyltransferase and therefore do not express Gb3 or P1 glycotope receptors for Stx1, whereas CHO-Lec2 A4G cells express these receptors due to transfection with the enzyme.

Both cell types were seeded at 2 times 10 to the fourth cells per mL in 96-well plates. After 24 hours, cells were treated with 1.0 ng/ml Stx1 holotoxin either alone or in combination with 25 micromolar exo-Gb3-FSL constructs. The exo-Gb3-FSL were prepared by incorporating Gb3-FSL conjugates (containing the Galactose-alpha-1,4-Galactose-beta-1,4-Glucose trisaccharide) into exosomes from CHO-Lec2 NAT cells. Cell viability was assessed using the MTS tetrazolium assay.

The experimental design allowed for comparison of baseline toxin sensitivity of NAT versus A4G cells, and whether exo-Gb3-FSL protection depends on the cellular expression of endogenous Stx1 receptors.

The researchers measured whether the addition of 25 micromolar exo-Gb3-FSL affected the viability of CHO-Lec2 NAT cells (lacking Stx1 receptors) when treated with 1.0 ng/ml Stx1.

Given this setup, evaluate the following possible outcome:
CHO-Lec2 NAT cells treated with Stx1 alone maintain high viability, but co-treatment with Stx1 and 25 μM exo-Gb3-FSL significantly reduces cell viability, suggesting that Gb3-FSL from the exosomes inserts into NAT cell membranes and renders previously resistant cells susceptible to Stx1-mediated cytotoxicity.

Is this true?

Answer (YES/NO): NO